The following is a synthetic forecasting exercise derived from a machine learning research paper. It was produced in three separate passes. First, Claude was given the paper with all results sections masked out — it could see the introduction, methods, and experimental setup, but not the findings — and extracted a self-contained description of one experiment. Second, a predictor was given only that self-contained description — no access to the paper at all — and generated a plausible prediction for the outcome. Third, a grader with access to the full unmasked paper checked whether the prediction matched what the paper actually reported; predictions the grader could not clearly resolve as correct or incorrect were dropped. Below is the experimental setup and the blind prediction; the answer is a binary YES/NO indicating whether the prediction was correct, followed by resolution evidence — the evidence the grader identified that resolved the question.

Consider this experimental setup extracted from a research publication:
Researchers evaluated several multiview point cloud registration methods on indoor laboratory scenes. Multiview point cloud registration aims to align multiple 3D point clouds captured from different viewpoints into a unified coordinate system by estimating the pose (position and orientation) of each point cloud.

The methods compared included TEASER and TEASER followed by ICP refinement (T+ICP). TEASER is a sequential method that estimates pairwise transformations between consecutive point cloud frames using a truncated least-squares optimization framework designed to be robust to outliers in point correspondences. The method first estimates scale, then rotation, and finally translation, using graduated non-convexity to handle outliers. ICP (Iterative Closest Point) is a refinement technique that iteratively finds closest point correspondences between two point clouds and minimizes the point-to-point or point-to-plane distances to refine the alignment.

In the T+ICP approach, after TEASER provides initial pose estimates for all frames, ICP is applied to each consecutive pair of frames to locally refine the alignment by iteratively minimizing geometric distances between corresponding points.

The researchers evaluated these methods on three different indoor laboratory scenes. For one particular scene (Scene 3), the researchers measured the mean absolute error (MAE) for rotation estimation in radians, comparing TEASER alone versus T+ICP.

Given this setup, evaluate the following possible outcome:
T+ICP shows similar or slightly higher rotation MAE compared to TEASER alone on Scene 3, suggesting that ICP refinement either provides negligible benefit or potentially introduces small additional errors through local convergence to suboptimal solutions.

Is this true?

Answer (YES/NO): NO